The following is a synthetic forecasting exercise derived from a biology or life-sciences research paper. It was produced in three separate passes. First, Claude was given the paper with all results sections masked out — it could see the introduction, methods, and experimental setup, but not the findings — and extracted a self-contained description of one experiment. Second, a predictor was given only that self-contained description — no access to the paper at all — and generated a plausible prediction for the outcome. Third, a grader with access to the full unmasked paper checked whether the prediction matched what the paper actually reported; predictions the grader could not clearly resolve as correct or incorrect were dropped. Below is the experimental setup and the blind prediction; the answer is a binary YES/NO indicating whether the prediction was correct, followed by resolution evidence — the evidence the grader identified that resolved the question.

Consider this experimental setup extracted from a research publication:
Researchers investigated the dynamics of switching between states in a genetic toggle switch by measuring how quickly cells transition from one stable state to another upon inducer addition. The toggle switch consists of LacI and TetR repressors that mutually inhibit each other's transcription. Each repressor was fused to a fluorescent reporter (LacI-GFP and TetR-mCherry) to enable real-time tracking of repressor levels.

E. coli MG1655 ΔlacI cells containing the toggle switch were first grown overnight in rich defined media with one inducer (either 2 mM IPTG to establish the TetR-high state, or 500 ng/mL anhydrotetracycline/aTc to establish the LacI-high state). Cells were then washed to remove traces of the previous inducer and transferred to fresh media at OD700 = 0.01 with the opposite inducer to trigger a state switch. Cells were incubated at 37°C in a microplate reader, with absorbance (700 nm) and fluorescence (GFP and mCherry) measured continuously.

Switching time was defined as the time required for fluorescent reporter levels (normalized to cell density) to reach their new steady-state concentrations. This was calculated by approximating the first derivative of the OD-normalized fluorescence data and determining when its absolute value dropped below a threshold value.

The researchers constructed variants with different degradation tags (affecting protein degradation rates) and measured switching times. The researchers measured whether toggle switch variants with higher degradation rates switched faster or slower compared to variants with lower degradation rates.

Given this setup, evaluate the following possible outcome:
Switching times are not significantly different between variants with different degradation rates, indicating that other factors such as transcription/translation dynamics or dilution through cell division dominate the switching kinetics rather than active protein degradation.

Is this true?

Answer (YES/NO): NO